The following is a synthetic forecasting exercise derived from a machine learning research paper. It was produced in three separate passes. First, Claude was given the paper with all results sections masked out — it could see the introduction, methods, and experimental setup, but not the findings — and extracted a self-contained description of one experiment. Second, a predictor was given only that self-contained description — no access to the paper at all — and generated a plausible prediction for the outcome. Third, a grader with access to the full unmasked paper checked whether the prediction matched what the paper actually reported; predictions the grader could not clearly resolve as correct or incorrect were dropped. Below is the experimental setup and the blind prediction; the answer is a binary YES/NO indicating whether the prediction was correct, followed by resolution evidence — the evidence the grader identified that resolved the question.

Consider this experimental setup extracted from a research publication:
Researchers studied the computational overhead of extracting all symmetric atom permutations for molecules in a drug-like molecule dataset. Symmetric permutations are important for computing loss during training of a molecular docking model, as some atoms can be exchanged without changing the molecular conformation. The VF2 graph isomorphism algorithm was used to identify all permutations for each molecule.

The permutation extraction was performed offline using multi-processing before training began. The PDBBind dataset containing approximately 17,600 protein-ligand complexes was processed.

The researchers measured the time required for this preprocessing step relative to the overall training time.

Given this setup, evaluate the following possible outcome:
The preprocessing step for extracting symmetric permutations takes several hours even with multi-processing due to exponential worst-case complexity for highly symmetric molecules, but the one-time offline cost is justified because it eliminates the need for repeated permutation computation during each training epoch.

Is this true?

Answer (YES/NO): NO